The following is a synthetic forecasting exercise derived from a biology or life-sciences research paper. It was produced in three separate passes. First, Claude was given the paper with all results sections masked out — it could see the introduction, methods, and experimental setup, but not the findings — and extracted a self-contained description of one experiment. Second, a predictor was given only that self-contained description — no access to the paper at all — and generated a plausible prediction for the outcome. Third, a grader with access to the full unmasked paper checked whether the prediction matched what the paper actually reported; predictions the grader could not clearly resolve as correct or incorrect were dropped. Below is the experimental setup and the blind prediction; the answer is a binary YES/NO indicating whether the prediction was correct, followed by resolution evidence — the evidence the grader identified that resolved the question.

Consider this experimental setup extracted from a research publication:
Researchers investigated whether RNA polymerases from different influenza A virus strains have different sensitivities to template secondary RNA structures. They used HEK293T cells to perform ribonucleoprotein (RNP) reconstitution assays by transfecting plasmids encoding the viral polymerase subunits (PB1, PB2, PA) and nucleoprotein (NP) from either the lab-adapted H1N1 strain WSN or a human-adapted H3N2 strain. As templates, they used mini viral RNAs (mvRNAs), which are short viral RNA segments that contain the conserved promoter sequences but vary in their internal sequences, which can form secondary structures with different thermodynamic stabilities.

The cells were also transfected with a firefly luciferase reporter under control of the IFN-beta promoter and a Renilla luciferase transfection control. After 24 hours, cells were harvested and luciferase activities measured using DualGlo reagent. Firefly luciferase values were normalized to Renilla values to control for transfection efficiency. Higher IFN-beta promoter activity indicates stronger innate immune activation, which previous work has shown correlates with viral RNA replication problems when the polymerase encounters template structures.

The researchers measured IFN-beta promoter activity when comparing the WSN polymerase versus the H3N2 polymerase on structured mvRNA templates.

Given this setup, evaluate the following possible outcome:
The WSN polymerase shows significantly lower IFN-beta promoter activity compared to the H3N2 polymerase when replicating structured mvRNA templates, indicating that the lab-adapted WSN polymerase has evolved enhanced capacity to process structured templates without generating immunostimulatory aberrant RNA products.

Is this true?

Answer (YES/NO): NO